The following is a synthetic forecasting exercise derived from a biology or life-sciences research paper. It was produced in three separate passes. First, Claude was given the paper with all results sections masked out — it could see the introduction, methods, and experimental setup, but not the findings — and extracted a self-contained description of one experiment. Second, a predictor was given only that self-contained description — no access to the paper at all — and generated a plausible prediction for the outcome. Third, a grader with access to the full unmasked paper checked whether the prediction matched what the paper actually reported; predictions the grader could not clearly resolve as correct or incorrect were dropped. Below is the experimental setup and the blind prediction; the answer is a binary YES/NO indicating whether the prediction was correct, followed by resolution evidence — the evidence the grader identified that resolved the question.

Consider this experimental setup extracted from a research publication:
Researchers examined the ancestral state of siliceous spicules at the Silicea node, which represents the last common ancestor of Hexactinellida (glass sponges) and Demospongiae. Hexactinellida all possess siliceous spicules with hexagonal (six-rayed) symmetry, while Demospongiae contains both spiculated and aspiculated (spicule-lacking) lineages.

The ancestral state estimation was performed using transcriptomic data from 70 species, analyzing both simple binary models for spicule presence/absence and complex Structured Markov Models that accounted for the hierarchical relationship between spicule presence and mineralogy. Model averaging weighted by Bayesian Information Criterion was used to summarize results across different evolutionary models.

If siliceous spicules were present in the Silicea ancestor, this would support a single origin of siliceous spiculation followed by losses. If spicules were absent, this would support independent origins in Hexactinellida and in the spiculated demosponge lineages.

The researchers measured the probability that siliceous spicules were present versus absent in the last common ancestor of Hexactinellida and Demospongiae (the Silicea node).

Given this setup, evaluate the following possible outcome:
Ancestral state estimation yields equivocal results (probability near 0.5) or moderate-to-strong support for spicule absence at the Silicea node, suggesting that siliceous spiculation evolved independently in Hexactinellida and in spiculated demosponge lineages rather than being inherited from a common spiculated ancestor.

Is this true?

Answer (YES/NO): YES